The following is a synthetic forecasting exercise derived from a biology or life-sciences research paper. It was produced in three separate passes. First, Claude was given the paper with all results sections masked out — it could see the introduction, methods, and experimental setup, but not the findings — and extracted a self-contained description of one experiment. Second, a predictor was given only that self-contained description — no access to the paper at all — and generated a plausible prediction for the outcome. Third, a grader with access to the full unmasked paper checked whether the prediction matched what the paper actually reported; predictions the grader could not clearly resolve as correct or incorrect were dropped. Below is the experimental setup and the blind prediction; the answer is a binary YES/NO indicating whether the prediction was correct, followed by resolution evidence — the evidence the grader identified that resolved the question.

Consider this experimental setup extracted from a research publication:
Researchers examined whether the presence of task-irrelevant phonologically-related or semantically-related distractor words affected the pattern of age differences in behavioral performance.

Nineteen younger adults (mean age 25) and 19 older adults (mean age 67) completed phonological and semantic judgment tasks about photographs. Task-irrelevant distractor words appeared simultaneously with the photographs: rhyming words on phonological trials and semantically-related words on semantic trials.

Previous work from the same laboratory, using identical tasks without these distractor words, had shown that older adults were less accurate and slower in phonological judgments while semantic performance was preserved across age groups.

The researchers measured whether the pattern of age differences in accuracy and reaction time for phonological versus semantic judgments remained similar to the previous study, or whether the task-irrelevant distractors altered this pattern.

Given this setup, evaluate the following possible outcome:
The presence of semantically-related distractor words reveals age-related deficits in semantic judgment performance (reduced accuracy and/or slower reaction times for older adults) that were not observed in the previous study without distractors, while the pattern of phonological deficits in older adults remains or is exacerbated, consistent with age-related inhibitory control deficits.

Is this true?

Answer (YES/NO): NO